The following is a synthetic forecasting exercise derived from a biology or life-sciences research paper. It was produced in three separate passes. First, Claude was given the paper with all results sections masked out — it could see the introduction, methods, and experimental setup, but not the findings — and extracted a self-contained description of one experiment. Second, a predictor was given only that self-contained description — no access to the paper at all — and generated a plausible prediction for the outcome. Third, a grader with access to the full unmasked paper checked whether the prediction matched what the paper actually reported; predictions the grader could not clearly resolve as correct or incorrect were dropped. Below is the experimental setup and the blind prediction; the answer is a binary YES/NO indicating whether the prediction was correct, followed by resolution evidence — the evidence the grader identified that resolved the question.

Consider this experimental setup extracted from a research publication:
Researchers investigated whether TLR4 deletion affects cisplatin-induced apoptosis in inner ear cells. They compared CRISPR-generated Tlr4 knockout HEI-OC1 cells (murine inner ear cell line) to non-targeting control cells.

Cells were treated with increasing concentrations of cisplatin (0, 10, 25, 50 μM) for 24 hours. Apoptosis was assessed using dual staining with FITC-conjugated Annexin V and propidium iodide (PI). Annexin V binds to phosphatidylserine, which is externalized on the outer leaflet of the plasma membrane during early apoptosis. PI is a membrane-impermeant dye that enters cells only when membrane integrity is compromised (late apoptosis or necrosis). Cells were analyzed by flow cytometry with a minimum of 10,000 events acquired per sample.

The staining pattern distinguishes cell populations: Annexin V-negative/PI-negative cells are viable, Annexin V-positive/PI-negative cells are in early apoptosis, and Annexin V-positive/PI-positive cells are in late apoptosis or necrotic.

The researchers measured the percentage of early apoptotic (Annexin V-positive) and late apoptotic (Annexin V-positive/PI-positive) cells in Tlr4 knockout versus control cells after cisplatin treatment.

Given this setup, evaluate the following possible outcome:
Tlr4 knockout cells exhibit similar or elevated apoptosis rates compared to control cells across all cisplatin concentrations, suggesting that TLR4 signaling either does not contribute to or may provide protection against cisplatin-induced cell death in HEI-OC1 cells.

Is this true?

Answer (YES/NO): NO